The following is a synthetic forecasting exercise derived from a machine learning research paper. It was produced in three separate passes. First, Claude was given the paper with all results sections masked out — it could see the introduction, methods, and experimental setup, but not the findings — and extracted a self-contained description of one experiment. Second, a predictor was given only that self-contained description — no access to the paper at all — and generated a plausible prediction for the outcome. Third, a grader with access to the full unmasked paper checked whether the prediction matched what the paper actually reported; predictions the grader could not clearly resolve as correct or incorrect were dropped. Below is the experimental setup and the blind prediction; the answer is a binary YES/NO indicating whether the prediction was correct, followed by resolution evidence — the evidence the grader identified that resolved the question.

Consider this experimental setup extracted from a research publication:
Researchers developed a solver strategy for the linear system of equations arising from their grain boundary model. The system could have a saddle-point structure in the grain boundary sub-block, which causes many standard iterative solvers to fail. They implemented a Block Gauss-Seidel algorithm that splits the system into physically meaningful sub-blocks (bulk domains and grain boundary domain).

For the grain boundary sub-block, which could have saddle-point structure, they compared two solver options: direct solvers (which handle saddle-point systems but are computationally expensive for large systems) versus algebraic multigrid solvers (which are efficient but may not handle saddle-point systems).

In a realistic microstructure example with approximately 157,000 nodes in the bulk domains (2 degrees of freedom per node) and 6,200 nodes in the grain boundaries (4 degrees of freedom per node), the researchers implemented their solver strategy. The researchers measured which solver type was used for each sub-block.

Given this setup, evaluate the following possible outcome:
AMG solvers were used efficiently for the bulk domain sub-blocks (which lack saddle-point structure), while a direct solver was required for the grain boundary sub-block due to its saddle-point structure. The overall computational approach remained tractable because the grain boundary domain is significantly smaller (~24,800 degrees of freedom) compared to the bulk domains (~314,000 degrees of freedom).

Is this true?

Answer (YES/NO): YES